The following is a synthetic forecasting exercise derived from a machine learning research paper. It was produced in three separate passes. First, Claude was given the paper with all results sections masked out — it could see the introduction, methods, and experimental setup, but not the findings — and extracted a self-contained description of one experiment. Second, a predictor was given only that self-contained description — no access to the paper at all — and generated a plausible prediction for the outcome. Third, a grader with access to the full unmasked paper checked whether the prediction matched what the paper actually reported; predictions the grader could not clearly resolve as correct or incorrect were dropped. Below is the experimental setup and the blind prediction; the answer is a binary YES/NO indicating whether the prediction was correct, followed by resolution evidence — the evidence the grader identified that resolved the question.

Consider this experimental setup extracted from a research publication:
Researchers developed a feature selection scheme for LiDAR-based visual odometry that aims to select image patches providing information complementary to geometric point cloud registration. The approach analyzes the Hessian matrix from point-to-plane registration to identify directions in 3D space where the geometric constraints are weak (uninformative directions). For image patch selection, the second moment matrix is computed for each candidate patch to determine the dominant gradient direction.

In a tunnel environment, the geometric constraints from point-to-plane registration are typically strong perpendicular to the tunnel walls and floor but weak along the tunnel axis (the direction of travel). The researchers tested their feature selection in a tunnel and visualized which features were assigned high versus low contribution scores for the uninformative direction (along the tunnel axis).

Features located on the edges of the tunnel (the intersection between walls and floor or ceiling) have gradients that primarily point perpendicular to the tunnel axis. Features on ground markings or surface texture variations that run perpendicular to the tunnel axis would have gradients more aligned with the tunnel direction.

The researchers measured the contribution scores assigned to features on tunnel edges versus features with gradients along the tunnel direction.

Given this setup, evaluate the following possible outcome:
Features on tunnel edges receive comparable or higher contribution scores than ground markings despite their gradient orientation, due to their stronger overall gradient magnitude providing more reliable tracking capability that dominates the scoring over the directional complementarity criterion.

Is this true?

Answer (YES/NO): NO